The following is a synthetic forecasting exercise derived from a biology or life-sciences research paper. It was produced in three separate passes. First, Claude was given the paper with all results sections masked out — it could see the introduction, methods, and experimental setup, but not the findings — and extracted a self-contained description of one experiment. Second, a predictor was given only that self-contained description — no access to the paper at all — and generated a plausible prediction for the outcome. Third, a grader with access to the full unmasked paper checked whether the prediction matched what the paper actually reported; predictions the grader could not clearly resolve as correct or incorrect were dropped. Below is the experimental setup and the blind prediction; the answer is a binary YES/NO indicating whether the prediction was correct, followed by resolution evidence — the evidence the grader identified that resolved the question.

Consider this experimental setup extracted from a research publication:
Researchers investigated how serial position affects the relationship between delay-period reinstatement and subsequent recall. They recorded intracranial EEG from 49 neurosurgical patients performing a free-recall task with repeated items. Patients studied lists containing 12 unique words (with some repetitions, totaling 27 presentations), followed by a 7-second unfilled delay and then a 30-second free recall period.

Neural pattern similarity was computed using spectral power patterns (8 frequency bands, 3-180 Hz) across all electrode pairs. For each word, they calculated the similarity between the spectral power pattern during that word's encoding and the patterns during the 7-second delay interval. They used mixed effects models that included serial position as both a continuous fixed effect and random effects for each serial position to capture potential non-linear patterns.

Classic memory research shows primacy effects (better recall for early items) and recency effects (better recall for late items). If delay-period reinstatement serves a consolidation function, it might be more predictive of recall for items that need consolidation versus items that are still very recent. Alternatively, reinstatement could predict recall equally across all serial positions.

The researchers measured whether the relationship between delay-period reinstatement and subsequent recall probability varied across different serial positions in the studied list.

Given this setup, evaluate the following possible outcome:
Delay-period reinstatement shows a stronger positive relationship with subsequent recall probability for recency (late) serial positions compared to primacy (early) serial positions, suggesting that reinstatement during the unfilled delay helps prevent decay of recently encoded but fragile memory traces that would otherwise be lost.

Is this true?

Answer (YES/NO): NO